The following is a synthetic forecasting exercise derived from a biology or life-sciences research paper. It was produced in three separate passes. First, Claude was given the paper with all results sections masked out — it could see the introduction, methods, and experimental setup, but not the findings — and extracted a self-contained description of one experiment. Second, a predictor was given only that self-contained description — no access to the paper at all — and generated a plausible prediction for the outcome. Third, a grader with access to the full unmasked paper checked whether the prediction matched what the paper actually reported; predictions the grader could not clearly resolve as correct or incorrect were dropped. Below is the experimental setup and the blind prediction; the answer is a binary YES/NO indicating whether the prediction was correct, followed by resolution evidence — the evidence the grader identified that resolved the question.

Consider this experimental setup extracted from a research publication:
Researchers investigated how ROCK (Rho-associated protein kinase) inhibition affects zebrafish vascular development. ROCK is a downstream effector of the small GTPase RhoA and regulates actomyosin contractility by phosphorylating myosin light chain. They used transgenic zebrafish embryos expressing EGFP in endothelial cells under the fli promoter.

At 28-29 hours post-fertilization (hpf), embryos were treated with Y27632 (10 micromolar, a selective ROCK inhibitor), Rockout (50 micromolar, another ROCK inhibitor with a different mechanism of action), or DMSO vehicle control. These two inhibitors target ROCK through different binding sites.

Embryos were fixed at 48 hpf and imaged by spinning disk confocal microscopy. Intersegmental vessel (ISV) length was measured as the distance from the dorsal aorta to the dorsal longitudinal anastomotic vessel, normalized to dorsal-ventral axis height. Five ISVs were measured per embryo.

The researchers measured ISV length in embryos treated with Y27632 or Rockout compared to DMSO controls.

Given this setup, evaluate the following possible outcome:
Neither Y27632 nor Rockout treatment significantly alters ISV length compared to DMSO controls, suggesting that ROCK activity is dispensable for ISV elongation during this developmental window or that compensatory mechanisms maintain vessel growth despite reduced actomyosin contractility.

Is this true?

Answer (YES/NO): NO